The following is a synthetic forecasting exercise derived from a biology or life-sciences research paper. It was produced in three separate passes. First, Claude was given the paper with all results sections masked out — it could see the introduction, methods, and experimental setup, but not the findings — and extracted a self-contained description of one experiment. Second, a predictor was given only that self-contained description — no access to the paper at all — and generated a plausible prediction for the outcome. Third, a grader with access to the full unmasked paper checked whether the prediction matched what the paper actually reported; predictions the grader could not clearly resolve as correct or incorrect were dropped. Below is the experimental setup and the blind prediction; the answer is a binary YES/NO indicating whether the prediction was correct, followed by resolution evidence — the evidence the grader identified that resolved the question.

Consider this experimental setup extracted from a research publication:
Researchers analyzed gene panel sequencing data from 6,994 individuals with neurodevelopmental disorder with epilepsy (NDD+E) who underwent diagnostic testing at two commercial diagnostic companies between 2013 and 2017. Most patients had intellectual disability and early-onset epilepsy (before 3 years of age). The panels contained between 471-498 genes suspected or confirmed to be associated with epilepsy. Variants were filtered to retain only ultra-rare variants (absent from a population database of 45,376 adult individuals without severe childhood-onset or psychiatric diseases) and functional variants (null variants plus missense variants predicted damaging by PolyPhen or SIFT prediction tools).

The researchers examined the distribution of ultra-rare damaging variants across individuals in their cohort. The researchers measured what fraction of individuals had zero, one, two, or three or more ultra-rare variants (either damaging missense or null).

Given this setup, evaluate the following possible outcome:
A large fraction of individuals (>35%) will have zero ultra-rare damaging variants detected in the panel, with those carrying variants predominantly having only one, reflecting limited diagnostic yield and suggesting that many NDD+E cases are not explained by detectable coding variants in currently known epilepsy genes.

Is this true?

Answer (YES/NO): YES